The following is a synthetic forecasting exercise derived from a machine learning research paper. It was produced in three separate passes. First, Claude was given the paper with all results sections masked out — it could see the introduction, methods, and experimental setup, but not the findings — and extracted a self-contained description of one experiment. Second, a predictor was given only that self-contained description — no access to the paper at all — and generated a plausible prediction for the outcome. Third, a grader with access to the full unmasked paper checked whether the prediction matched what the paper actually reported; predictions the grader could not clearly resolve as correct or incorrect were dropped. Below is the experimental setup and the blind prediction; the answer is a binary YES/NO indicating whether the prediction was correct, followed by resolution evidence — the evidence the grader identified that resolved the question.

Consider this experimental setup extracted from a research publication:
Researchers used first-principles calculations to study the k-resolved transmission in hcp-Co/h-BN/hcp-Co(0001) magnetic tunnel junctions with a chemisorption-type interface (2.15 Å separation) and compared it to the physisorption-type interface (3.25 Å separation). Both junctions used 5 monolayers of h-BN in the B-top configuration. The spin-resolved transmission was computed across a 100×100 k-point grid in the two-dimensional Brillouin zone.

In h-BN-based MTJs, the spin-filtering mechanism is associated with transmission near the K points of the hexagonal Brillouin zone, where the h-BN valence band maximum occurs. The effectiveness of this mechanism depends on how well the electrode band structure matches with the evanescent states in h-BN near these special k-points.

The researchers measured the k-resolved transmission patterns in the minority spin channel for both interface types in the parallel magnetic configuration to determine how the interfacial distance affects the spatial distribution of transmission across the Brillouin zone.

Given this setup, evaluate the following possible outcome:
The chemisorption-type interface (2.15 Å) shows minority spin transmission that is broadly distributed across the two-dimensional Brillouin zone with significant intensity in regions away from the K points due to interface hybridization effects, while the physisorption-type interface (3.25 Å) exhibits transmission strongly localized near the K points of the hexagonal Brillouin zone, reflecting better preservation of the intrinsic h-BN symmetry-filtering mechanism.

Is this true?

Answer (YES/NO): NO